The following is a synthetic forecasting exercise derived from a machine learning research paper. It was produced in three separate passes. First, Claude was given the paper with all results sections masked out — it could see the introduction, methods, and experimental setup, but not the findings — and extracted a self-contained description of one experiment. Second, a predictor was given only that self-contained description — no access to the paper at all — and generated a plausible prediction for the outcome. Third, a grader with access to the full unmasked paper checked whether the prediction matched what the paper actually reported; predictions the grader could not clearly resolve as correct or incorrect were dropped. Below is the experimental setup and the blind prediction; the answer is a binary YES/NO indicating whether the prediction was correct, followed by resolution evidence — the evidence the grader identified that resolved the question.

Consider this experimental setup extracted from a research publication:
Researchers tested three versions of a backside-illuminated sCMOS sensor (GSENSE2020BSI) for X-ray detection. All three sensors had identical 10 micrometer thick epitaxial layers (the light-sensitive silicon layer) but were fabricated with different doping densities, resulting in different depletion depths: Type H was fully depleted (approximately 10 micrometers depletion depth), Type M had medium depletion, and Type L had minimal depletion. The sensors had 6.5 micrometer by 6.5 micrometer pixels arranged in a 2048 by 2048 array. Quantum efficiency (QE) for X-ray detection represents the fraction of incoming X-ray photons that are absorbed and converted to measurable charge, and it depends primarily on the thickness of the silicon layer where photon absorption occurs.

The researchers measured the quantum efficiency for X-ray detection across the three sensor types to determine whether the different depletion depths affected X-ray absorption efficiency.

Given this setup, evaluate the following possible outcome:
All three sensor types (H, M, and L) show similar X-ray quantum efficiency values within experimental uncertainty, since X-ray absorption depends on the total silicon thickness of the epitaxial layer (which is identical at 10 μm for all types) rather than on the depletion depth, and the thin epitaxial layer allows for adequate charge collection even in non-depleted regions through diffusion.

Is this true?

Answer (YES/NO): NO